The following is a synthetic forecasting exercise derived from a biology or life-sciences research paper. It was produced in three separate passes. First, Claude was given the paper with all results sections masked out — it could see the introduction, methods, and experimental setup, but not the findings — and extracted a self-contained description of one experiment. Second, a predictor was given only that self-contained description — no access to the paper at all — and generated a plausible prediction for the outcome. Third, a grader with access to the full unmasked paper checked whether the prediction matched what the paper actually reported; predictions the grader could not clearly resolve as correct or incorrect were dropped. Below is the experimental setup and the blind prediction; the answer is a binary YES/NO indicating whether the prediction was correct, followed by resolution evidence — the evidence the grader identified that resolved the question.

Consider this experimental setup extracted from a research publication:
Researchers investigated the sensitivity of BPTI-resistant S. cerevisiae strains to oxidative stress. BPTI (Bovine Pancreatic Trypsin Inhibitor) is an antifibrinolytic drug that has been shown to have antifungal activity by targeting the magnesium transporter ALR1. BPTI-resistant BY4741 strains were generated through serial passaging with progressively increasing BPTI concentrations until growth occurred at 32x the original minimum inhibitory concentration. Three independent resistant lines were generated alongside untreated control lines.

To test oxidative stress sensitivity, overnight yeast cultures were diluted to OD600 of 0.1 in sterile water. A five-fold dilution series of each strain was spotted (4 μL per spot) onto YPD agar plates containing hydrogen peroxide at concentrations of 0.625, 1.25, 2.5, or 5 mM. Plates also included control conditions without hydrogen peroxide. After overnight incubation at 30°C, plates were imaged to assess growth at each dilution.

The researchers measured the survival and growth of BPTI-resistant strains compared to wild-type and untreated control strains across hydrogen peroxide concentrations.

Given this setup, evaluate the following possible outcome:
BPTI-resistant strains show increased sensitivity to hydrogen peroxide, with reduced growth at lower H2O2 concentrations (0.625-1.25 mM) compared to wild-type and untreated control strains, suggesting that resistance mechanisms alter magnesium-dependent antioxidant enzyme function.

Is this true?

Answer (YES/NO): NO